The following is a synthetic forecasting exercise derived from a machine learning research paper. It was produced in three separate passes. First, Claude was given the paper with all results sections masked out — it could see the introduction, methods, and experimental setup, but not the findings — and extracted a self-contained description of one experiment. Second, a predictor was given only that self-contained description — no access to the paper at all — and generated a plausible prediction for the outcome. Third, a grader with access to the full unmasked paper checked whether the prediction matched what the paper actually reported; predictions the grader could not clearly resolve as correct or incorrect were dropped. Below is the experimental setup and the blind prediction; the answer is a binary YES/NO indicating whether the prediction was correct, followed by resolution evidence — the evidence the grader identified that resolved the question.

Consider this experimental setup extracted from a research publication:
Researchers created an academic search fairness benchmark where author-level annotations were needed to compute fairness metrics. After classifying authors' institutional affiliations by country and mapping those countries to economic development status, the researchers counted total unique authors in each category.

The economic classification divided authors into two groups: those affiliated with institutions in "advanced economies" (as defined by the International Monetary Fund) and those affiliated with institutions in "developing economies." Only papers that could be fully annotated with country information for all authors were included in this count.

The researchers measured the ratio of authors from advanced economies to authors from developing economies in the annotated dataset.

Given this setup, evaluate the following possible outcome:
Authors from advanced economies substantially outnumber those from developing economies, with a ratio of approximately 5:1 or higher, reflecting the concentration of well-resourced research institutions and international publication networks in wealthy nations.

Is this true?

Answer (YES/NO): YES